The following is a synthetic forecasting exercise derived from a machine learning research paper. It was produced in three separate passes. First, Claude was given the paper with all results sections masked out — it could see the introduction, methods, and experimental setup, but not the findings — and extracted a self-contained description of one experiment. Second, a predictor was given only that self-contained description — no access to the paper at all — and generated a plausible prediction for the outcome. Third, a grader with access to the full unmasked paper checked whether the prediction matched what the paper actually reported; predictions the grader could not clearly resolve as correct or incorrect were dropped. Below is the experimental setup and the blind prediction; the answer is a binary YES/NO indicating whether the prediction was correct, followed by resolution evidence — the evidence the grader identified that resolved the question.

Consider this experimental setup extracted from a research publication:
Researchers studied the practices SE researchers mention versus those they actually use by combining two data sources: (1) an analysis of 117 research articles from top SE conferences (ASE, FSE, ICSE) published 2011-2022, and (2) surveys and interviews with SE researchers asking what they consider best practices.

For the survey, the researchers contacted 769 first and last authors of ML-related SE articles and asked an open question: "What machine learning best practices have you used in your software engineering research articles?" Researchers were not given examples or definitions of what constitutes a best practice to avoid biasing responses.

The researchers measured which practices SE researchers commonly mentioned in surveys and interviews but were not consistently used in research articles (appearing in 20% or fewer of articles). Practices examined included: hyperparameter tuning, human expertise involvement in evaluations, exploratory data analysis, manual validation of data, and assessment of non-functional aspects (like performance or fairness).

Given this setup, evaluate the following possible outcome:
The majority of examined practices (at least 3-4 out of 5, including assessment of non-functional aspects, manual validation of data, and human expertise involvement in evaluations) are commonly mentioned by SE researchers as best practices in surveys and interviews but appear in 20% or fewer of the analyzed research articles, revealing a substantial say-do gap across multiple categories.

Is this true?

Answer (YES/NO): NO